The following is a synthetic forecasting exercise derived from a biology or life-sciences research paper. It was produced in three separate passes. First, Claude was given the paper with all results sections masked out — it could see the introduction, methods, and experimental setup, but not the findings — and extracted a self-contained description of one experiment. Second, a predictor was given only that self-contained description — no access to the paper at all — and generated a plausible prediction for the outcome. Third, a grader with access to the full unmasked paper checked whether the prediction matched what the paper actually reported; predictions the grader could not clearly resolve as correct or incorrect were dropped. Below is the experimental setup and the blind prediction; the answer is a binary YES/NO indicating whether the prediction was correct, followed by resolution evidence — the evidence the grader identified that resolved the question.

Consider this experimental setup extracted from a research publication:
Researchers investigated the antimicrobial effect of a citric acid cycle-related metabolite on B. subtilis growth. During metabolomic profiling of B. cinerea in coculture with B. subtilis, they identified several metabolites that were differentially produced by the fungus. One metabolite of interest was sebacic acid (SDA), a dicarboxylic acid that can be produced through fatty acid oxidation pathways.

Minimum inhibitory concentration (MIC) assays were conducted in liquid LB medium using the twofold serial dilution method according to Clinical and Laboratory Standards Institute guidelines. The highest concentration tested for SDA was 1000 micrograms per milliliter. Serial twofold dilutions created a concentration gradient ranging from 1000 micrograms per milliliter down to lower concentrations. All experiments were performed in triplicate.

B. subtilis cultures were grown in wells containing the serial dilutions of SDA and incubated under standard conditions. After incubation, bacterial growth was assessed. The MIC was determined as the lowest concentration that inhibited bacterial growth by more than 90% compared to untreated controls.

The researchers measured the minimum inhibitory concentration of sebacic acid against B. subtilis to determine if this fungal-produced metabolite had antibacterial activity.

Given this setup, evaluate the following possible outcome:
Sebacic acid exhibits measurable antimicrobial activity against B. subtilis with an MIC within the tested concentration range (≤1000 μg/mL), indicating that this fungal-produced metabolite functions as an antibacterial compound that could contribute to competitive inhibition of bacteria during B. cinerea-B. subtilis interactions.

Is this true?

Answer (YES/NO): YES